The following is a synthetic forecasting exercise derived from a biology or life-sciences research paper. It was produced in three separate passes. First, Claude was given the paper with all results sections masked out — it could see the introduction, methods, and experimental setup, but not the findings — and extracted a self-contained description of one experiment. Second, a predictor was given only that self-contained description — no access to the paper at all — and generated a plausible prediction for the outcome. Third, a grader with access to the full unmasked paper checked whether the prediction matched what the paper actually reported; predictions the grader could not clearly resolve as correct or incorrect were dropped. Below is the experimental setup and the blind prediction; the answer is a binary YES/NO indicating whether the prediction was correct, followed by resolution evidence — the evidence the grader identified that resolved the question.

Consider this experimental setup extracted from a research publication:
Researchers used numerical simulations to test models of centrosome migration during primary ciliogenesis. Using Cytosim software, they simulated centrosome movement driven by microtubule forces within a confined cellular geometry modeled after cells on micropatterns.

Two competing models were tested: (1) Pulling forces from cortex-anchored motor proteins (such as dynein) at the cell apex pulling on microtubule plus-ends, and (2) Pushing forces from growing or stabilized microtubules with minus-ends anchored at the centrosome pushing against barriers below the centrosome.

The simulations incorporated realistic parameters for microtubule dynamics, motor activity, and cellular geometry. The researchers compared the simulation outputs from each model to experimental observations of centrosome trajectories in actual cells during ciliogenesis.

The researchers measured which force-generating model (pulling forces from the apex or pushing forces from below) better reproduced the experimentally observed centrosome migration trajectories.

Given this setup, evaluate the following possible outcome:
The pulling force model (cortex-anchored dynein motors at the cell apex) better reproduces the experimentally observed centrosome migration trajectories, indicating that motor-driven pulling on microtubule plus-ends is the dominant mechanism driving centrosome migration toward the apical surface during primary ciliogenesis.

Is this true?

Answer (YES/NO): NO